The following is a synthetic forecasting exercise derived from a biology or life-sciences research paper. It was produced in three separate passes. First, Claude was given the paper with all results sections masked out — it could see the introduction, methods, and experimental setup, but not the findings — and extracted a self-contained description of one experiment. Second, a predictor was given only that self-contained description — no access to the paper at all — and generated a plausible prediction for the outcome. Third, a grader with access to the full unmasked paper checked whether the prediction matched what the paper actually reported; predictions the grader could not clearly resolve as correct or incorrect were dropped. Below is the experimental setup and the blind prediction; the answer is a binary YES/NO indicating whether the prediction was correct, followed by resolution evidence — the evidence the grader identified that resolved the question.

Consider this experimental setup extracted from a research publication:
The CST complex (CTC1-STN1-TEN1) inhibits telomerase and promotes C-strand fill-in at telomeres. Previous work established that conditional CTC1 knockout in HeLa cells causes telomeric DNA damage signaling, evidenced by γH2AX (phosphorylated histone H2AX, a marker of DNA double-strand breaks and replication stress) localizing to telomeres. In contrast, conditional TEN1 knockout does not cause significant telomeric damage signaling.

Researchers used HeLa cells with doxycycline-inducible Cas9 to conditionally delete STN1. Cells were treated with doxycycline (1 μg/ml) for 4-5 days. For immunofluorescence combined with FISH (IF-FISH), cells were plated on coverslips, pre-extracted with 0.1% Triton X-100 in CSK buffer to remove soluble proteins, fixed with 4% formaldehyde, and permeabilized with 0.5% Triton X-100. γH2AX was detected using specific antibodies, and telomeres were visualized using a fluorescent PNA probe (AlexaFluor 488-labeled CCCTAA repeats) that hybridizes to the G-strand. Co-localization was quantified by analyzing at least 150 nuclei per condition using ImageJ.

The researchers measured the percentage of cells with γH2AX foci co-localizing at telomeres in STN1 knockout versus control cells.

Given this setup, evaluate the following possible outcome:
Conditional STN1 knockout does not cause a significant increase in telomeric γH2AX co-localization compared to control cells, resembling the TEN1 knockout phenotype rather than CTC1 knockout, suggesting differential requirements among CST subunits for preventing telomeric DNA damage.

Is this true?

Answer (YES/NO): NO